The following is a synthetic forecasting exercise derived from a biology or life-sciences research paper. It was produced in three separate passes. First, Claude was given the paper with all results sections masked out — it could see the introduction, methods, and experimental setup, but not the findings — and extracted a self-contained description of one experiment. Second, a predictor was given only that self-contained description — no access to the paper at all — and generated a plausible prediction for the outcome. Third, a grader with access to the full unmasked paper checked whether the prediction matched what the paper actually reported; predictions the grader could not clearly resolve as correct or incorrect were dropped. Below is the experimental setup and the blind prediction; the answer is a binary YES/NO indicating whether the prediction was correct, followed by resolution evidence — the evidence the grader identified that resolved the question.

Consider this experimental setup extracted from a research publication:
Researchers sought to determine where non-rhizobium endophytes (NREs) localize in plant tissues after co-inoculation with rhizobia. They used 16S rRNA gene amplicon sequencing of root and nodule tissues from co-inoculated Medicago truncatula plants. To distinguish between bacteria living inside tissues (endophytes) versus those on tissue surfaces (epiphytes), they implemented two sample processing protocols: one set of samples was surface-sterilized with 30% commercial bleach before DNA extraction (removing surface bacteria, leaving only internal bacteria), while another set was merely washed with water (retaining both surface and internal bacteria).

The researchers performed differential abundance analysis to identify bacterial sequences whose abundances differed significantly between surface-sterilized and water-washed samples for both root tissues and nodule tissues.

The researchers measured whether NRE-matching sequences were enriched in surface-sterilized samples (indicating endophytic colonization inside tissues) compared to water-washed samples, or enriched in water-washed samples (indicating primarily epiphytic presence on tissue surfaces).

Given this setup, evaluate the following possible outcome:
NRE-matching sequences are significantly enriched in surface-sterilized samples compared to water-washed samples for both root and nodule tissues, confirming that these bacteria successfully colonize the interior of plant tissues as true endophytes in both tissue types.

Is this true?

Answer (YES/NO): NO